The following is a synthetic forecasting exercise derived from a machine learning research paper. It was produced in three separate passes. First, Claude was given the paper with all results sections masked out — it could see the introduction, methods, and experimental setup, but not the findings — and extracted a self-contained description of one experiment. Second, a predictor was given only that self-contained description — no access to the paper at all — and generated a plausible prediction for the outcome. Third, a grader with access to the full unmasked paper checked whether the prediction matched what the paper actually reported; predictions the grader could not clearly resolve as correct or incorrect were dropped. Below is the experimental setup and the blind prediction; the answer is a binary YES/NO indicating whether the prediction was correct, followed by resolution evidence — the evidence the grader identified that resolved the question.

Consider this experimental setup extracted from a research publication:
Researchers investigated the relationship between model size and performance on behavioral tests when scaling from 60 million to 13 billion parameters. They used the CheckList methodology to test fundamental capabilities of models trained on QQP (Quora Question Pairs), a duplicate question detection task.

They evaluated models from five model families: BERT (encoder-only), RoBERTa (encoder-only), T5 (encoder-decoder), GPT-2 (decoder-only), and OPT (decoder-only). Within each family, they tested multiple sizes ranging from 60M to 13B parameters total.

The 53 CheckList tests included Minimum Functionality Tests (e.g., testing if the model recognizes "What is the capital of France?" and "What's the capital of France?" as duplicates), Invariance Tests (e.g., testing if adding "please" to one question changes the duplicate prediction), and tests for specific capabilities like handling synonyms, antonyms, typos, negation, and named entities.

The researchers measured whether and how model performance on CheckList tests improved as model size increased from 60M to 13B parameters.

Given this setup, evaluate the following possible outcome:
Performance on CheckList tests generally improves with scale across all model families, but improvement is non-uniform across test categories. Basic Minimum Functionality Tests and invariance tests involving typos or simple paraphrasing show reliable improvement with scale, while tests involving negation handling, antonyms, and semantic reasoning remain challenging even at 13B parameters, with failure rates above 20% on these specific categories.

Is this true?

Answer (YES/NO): NO